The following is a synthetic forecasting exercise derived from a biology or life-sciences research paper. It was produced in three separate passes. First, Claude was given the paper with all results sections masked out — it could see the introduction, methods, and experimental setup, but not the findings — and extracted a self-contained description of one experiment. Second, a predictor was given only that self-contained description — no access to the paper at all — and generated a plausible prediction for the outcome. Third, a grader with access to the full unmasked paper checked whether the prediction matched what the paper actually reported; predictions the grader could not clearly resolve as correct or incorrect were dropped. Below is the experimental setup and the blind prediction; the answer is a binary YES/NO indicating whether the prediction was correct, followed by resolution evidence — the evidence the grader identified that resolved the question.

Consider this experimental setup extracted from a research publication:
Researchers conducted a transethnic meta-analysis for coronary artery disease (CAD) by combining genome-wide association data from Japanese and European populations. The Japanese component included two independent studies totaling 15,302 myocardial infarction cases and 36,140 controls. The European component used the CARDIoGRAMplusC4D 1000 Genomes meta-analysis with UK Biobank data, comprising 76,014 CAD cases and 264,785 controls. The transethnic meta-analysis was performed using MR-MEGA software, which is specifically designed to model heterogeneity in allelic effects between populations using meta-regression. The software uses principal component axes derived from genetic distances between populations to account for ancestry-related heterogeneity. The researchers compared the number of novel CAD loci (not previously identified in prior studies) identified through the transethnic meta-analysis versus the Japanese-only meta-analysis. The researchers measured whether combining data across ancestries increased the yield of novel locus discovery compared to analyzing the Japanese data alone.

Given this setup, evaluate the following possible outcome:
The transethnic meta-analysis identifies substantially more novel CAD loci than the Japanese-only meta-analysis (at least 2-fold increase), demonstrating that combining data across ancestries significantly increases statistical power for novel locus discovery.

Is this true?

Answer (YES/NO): YES